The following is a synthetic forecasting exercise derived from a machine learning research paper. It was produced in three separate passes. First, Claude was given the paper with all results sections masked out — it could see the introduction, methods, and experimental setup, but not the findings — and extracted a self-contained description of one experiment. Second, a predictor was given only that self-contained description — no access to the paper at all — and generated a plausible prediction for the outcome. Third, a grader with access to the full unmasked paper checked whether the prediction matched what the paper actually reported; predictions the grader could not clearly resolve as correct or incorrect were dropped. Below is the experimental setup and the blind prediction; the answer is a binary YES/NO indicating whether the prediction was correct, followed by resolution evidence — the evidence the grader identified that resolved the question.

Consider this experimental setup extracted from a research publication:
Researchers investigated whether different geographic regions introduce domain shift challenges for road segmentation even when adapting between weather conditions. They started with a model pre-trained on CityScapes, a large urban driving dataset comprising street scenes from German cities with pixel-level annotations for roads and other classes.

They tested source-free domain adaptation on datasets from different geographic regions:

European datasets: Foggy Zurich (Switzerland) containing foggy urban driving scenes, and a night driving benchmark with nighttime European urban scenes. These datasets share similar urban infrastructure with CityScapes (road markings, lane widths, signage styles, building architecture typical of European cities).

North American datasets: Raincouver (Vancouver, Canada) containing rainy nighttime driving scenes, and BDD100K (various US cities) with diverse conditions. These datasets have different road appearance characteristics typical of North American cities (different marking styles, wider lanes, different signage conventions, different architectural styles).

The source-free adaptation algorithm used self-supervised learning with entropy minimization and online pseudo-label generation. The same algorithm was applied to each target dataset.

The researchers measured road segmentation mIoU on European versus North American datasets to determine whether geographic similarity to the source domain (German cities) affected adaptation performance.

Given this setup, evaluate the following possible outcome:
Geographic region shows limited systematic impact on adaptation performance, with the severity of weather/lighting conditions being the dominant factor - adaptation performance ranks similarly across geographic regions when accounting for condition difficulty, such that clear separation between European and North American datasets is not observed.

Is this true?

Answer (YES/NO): NO